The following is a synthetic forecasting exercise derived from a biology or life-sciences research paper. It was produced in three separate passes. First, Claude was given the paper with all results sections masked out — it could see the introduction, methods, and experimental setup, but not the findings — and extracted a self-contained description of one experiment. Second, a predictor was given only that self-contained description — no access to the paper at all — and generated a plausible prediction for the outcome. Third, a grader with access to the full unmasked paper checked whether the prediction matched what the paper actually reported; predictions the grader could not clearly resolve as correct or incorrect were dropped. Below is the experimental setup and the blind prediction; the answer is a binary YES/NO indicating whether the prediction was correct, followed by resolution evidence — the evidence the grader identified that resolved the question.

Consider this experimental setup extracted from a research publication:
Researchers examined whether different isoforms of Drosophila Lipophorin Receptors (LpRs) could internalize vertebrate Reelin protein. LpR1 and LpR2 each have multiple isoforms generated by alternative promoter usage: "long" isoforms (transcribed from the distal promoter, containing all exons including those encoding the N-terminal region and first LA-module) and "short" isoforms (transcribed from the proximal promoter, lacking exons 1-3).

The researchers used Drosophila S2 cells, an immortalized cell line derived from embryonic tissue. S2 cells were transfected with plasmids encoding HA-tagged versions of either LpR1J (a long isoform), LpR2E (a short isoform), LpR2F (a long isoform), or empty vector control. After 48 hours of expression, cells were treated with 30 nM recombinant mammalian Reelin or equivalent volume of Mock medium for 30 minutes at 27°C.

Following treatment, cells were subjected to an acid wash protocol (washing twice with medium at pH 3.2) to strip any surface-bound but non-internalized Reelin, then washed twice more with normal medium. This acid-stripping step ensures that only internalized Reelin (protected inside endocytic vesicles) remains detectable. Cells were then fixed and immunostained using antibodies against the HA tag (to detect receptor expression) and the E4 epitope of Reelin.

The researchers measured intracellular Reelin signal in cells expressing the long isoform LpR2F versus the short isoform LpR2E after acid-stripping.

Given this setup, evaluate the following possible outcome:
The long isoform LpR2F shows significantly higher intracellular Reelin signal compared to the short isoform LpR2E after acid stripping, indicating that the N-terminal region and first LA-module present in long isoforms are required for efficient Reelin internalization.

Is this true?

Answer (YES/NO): NO